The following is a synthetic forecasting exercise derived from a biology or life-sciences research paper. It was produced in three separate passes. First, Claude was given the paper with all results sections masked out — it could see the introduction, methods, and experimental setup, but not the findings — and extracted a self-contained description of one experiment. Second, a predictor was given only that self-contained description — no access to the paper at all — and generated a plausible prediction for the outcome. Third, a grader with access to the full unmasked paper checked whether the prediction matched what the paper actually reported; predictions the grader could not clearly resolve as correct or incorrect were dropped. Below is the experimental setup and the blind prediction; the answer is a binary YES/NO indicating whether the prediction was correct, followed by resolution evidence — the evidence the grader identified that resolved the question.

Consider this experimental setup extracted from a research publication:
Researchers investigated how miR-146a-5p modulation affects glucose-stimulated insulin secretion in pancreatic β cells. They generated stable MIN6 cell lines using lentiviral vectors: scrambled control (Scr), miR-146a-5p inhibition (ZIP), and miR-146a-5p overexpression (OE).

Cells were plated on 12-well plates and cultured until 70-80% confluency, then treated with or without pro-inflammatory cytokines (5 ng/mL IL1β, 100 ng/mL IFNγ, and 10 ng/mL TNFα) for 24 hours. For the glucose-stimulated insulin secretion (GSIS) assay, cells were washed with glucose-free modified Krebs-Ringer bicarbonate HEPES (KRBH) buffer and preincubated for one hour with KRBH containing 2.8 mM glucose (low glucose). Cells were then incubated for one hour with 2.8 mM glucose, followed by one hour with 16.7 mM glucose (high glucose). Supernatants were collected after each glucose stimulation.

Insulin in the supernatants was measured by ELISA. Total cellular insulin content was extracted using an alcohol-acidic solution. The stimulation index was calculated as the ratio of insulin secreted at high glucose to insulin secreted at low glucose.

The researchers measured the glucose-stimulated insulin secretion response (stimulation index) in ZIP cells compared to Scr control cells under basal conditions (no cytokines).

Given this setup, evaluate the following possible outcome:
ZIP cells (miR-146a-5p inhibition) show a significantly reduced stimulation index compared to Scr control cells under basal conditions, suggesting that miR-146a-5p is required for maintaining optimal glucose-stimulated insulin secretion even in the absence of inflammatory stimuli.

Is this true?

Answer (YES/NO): NO